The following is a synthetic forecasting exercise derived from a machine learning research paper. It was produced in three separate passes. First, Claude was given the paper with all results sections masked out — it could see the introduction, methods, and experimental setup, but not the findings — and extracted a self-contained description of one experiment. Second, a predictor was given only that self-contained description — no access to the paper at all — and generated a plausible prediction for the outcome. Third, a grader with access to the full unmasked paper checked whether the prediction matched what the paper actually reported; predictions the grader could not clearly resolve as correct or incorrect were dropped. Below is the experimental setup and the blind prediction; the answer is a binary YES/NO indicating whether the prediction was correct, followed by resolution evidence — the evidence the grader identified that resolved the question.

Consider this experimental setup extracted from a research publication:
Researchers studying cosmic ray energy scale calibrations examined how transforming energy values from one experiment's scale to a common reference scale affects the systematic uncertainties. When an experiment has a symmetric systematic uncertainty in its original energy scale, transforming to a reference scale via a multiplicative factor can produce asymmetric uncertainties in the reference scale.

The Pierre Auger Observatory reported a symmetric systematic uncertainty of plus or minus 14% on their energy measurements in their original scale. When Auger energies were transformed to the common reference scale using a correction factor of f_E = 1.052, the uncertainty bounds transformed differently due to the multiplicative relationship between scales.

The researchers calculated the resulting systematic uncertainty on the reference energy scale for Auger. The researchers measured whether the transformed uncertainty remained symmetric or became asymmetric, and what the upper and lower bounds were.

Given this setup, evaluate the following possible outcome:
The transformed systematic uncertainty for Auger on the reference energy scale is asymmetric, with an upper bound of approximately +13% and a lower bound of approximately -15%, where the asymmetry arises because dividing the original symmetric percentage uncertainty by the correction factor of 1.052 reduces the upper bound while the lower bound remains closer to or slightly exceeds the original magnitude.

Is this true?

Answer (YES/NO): NO